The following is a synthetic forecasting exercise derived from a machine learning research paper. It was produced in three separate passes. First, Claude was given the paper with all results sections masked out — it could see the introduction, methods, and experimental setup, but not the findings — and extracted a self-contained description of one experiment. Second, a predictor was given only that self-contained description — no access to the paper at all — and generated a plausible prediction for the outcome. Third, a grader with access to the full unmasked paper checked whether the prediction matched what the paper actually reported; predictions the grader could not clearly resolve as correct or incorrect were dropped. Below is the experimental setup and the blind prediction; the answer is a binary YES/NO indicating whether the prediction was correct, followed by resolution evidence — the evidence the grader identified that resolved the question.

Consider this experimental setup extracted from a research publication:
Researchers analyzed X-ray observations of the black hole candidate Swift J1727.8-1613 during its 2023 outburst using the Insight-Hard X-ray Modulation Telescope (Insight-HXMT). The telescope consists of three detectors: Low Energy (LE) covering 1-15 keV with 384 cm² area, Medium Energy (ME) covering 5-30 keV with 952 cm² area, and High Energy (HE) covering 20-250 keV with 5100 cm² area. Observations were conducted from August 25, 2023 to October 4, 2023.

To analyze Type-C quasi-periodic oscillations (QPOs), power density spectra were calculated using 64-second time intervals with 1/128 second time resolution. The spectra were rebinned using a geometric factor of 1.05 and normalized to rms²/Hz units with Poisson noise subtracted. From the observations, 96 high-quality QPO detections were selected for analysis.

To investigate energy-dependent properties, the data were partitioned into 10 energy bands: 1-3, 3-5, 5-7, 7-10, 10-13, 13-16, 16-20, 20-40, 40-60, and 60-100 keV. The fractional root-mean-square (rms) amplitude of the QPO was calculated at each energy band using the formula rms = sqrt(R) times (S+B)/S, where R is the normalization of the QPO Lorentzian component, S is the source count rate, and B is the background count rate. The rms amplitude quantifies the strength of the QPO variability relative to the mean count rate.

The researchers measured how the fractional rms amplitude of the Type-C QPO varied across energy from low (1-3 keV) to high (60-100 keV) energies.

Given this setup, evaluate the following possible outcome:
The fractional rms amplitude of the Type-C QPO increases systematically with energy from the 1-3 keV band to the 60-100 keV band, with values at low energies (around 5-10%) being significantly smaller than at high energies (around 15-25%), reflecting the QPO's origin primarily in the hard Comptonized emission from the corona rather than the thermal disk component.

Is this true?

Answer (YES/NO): NO